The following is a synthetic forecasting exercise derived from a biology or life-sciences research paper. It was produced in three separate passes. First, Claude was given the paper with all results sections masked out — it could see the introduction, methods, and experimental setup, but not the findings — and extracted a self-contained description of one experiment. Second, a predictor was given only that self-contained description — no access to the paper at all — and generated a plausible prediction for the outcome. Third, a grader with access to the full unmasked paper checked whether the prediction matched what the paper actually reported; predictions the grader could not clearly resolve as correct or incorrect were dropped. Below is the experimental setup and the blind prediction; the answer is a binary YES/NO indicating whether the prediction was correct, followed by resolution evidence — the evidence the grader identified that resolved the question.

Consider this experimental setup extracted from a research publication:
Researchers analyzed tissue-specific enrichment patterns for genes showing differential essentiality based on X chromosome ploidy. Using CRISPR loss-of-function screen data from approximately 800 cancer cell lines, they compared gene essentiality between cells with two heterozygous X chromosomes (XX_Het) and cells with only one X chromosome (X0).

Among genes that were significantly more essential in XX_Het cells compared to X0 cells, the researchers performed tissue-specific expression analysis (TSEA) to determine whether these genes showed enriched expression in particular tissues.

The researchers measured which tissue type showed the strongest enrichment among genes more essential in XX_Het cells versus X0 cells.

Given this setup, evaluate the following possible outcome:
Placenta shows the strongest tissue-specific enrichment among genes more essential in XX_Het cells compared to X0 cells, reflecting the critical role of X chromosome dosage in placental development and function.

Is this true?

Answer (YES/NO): NO